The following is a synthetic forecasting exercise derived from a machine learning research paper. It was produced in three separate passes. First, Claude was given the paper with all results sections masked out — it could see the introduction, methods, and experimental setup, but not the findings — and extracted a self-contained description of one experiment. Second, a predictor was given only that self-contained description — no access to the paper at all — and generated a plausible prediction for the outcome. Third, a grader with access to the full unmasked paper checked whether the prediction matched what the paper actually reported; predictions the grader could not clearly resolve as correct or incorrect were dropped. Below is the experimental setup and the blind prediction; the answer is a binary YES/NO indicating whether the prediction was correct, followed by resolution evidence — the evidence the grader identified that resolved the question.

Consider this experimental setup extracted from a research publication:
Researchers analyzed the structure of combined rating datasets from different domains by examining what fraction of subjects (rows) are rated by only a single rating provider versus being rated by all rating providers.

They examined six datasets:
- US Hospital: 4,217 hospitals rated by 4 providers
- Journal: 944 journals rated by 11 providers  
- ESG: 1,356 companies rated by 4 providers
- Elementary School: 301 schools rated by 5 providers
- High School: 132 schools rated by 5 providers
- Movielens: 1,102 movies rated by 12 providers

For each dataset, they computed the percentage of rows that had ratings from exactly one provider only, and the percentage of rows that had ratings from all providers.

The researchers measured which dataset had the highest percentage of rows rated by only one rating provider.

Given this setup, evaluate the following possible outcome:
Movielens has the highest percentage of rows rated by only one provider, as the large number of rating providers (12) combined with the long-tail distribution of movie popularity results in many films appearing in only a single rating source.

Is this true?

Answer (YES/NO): NO